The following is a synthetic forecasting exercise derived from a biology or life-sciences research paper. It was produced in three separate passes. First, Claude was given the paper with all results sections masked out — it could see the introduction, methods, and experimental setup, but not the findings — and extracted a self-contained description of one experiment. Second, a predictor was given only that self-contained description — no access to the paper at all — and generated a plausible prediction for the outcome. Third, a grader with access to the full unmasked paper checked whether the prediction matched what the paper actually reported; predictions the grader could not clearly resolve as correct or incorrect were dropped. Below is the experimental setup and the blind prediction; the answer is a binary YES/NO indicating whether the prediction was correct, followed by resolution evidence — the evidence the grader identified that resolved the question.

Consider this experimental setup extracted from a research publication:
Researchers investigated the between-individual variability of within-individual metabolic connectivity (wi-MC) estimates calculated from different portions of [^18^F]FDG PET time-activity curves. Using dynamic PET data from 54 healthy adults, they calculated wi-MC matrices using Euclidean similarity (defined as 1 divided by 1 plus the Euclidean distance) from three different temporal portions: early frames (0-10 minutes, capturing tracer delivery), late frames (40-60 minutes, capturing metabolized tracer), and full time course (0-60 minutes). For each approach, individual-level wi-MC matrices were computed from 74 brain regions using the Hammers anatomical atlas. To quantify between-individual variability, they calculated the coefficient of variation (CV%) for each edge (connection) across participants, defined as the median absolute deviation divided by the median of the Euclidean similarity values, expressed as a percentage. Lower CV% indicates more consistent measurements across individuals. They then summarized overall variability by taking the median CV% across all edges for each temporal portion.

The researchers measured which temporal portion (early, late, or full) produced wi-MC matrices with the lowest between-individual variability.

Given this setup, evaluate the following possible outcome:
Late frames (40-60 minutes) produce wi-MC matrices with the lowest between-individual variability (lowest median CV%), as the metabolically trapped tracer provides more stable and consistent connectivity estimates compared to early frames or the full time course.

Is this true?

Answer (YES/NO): NO